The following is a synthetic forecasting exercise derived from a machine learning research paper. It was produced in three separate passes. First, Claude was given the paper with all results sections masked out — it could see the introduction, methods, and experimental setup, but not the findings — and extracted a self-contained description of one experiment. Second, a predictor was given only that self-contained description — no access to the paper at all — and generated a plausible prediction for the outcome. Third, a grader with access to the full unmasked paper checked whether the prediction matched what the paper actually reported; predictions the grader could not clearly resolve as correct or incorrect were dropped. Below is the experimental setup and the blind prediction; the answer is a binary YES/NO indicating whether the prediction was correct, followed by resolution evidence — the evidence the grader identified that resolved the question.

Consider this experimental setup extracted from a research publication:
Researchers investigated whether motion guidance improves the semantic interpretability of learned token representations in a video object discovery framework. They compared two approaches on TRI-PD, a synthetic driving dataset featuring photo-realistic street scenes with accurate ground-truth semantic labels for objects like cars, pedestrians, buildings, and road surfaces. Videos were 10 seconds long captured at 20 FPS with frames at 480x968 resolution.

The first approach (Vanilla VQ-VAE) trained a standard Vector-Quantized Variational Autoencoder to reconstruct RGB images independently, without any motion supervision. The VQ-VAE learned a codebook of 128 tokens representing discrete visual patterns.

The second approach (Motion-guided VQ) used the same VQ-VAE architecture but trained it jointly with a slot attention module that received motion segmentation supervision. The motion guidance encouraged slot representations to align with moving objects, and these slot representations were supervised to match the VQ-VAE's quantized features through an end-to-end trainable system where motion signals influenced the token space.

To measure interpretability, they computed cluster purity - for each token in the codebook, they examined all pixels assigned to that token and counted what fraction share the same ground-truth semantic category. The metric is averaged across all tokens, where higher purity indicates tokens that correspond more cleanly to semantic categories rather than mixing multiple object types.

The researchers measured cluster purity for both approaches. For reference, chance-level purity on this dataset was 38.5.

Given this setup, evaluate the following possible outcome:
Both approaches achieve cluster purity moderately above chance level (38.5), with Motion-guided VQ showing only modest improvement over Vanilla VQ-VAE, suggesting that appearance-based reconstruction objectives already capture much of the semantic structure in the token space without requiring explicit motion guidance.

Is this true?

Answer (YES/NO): NO